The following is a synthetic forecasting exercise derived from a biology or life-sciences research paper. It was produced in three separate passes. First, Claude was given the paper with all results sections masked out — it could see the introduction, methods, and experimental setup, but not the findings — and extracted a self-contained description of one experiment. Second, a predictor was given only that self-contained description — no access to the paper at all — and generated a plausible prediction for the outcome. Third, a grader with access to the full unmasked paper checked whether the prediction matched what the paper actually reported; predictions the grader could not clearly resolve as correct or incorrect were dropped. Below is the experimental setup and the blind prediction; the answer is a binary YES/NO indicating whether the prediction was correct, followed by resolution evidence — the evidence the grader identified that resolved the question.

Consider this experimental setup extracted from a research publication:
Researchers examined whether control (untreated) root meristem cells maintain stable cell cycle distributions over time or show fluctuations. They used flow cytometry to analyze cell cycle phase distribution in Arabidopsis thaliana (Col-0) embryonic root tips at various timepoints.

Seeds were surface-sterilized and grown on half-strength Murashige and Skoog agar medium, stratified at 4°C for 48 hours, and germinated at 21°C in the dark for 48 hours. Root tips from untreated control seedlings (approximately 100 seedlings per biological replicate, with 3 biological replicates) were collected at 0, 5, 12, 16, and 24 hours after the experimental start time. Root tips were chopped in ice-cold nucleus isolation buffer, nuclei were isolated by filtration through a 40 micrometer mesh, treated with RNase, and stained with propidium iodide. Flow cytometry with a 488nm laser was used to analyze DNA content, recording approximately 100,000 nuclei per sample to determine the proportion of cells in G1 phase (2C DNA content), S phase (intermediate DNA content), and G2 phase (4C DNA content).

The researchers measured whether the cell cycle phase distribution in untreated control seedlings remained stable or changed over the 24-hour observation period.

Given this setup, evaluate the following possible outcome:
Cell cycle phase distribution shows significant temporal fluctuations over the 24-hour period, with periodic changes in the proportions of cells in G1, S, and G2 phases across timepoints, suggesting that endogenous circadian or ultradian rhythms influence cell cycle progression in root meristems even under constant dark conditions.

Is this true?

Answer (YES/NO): NO